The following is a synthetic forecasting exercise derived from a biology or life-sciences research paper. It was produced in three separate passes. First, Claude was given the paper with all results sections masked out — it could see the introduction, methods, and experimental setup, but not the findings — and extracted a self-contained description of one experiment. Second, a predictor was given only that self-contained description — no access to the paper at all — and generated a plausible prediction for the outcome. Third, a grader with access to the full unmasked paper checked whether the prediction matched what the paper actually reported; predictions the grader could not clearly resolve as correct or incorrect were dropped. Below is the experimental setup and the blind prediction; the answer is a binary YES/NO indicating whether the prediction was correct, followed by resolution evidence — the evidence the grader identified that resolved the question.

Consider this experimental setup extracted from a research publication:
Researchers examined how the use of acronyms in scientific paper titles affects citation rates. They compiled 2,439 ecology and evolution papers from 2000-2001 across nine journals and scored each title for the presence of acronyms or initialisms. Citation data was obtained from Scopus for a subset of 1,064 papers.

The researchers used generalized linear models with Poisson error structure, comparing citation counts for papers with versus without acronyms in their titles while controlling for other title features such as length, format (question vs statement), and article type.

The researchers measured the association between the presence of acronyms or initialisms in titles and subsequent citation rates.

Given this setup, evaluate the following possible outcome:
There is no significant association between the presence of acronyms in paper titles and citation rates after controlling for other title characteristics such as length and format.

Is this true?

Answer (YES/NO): NO